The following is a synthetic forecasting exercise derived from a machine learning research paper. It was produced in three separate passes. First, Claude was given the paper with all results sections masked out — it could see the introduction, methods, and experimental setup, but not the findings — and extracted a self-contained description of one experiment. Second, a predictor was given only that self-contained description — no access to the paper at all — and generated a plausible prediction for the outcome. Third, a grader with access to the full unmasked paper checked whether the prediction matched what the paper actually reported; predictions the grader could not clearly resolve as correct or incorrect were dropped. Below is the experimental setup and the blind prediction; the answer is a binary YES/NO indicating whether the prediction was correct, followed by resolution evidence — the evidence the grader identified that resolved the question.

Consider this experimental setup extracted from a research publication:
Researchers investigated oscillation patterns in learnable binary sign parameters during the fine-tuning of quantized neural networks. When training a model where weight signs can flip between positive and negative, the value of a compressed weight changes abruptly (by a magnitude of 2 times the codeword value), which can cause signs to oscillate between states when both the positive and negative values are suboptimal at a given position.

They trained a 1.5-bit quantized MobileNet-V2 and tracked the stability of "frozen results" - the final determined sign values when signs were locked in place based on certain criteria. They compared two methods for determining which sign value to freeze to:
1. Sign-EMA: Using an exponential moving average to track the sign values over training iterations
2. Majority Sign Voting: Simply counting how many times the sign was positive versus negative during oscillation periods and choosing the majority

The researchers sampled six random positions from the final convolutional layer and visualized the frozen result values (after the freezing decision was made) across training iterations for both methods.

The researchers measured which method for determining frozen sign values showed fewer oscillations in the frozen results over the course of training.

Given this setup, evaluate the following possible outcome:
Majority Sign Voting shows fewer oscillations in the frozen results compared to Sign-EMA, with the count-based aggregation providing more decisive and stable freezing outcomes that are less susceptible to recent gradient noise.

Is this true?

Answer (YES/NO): YES